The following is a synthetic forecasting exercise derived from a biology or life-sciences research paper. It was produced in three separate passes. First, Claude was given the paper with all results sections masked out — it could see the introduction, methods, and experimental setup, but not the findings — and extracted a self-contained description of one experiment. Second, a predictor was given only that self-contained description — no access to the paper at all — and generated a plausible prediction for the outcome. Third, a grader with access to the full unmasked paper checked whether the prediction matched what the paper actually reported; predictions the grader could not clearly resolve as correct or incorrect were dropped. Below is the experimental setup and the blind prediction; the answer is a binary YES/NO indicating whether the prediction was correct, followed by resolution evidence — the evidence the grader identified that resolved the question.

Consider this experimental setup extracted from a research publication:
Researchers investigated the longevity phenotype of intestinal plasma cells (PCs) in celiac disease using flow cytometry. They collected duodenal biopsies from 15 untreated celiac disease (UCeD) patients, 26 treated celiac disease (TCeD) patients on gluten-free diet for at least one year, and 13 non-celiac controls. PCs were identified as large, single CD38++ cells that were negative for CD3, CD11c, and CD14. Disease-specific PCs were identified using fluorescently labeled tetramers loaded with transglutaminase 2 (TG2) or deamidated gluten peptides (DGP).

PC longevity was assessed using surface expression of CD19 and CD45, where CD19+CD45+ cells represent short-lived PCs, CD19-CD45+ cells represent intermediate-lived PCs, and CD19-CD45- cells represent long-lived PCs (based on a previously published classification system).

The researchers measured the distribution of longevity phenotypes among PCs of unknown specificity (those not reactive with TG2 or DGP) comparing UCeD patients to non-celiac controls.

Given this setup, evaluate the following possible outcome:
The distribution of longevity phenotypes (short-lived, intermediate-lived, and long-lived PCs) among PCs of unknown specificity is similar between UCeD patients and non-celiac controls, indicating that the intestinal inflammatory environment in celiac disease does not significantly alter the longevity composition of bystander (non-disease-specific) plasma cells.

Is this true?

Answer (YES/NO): NO